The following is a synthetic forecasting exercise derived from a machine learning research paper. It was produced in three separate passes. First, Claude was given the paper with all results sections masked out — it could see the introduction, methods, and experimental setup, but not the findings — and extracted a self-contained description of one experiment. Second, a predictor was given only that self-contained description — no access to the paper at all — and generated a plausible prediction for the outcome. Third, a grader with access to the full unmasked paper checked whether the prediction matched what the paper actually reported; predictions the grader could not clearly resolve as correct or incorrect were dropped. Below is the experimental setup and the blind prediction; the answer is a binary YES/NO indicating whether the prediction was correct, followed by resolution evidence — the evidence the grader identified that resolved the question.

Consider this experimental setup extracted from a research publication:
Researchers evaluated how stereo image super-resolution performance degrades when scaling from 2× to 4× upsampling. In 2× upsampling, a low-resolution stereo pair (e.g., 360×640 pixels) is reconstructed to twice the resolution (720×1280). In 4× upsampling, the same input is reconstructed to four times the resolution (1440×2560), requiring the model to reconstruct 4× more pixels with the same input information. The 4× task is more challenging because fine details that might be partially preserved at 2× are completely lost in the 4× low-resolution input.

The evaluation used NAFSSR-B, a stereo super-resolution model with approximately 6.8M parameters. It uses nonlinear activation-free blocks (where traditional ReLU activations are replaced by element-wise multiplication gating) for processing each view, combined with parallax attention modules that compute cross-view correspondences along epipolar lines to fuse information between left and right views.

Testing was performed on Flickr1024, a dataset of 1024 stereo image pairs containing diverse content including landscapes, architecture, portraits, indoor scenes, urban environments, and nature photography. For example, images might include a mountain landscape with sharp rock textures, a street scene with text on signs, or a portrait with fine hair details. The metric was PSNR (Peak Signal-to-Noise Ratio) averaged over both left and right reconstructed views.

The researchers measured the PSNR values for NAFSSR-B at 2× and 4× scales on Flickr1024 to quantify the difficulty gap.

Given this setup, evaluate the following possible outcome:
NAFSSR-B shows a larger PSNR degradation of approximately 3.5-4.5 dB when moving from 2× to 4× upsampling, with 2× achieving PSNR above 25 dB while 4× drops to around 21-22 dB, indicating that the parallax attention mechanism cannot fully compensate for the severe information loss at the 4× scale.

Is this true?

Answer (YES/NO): NO